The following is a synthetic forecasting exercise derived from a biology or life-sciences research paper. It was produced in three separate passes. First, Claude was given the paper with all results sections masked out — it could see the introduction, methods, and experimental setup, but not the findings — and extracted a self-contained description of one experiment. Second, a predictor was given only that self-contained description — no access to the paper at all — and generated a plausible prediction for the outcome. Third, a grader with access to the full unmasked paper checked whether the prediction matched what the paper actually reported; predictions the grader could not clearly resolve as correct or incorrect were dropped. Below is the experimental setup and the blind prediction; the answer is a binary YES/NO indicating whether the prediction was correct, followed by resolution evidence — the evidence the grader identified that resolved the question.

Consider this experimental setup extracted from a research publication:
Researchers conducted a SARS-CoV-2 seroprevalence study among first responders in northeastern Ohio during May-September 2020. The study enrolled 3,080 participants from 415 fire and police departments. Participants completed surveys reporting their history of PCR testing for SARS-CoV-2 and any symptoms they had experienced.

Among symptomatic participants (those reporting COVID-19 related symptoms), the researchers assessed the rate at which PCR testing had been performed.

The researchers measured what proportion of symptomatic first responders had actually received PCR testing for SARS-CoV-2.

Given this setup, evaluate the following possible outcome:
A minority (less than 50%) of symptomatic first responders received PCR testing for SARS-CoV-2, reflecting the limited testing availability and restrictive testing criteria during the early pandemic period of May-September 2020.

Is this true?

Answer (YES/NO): YES